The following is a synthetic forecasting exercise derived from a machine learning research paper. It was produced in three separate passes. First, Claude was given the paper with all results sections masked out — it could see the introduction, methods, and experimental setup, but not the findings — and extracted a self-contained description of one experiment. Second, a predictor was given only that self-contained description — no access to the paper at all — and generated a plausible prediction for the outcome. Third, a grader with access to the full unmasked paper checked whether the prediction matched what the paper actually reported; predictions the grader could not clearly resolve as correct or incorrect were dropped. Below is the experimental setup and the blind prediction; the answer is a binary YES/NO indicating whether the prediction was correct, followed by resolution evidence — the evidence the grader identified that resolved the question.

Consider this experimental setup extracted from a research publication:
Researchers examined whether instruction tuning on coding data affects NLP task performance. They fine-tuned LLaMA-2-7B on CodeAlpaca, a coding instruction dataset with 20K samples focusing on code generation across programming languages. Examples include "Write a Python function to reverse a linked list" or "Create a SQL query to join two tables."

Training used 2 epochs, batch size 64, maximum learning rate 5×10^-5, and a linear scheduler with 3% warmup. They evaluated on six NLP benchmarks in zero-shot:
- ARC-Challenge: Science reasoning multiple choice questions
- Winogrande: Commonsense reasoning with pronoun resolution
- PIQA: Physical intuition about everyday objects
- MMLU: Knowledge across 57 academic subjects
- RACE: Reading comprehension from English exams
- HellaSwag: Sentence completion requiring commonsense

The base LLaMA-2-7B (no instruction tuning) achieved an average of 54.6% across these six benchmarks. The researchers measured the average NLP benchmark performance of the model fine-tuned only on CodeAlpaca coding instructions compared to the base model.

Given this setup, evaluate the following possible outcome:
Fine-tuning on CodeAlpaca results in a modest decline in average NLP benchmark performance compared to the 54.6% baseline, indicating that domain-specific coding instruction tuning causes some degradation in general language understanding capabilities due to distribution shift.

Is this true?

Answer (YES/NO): NO